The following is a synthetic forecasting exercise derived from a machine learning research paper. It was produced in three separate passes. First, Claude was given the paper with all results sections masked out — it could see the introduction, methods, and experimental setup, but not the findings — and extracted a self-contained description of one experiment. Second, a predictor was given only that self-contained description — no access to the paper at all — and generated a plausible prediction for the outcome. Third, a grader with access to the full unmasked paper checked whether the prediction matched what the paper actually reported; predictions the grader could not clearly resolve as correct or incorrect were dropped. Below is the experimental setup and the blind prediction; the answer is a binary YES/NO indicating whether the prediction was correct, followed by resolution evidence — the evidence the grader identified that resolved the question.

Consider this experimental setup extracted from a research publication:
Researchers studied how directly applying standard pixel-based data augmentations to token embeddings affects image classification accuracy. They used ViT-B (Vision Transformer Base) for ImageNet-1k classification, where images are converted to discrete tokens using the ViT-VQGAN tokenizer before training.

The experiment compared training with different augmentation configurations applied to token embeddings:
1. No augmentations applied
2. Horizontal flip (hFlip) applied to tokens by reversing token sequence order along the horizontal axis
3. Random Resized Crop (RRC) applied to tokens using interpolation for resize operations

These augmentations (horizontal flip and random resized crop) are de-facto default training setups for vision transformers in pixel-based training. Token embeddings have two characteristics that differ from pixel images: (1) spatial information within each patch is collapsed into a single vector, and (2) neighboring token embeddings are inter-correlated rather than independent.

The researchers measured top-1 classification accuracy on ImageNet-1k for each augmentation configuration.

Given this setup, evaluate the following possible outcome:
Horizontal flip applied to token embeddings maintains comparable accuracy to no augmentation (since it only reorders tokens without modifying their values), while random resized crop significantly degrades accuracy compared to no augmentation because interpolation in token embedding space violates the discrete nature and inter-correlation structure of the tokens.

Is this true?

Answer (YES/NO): NO